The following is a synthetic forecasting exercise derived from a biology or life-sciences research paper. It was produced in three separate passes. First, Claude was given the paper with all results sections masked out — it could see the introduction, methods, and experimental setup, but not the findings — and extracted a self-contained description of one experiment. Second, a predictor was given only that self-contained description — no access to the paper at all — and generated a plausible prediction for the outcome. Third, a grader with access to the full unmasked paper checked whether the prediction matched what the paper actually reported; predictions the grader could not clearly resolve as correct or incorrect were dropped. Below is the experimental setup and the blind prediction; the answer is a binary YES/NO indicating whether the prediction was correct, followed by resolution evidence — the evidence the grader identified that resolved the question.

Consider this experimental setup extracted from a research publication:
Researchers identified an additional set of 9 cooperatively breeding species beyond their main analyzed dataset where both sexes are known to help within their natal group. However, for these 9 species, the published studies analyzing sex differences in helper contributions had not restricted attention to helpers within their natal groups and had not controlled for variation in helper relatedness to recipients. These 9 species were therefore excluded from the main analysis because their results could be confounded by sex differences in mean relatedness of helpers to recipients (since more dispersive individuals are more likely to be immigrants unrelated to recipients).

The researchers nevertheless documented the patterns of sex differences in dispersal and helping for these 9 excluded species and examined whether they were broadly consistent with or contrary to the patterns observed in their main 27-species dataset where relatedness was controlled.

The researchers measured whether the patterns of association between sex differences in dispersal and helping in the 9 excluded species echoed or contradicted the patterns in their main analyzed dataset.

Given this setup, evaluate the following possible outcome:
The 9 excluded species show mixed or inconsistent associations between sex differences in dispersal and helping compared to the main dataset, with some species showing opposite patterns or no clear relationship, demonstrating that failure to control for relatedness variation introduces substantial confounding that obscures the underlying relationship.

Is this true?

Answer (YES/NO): NO